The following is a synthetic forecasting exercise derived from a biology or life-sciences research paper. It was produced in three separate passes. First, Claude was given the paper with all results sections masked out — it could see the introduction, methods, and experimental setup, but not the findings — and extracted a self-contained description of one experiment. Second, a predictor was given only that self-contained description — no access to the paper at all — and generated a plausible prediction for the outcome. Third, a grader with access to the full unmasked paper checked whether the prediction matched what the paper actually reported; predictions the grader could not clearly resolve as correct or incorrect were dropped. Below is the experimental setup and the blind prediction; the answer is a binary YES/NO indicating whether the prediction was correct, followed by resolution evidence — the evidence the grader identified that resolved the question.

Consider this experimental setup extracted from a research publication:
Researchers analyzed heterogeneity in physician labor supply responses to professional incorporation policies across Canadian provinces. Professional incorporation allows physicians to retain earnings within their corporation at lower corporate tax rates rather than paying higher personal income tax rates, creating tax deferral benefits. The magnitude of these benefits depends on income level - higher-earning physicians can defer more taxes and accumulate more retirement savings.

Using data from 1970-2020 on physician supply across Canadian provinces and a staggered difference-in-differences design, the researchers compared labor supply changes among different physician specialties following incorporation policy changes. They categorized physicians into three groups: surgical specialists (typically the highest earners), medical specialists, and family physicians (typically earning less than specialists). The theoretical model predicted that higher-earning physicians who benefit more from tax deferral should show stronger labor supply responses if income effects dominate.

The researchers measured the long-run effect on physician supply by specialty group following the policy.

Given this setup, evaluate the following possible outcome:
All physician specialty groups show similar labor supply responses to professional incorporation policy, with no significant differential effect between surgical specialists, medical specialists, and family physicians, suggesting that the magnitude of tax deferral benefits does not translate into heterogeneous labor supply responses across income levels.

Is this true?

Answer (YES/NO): NO